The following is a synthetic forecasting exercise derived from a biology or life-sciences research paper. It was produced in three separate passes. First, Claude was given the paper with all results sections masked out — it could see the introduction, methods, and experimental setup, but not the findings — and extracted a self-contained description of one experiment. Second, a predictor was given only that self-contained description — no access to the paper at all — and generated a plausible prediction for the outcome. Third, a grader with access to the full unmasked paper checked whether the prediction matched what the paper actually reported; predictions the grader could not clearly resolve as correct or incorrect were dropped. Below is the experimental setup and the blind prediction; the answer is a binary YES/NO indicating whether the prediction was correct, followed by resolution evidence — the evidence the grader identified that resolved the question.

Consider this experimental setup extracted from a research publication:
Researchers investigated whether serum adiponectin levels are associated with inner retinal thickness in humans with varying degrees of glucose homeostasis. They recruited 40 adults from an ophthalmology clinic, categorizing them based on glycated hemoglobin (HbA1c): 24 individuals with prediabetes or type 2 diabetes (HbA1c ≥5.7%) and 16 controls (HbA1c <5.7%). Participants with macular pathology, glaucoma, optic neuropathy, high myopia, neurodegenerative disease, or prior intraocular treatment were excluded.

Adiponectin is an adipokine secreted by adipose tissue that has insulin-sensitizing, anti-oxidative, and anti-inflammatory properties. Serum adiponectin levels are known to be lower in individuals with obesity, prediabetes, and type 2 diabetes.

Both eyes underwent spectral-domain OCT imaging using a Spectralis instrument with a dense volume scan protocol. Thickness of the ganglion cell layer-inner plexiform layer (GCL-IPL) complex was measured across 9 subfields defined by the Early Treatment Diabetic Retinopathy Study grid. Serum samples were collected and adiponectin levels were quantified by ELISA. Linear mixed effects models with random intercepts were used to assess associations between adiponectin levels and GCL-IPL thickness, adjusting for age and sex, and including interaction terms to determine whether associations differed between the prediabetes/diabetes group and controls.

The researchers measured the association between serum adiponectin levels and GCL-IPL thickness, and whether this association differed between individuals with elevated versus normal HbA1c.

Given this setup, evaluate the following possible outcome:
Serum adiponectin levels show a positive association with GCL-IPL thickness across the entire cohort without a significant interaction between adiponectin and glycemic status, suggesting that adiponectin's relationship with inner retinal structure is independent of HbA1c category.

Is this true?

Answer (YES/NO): NO